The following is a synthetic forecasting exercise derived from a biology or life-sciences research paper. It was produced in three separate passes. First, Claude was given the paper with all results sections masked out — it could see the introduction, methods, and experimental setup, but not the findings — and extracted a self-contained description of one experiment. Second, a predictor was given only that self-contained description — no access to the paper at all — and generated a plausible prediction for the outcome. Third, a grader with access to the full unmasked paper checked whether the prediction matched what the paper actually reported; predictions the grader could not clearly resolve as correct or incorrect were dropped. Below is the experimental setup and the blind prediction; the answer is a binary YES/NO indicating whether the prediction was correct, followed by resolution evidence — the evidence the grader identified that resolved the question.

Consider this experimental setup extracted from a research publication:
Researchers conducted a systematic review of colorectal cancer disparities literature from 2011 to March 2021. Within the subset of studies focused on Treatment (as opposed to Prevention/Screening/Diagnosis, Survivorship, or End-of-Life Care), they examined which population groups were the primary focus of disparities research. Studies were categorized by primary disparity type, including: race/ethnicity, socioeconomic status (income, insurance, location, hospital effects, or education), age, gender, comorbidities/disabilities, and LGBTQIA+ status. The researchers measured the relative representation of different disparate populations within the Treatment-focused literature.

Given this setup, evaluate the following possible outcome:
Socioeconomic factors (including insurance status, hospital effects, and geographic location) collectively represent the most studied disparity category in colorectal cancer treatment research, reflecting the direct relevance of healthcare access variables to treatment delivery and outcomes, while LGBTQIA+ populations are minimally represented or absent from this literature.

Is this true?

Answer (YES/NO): NO